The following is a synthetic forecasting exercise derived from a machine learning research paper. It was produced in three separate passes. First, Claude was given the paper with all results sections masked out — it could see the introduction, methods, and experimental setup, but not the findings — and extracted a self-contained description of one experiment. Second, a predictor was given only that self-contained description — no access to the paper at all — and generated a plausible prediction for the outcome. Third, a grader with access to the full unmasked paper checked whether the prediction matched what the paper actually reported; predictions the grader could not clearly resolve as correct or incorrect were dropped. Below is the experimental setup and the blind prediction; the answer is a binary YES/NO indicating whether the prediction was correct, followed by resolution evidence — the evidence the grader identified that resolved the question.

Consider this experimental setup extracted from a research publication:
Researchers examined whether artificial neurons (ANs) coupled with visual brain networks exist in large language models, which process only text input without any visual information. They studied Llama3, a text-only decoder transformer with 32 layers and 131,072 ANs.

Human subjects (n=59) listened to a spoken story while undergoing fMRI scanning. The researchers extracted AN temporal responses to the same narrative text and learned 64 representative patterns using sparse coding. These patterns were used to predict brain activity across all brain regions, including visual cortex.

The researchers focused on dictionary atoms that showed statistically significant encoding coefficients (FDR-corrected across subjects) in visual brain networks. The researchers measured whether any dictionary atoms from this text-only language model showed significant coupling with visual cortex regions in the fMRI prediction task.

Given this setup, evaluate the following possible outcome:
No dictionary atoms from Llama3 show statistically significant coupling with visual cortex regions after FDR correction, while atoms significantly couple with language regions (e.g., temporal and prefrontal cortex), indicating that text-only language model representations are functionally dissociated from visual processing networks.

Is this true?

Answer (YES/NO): NO